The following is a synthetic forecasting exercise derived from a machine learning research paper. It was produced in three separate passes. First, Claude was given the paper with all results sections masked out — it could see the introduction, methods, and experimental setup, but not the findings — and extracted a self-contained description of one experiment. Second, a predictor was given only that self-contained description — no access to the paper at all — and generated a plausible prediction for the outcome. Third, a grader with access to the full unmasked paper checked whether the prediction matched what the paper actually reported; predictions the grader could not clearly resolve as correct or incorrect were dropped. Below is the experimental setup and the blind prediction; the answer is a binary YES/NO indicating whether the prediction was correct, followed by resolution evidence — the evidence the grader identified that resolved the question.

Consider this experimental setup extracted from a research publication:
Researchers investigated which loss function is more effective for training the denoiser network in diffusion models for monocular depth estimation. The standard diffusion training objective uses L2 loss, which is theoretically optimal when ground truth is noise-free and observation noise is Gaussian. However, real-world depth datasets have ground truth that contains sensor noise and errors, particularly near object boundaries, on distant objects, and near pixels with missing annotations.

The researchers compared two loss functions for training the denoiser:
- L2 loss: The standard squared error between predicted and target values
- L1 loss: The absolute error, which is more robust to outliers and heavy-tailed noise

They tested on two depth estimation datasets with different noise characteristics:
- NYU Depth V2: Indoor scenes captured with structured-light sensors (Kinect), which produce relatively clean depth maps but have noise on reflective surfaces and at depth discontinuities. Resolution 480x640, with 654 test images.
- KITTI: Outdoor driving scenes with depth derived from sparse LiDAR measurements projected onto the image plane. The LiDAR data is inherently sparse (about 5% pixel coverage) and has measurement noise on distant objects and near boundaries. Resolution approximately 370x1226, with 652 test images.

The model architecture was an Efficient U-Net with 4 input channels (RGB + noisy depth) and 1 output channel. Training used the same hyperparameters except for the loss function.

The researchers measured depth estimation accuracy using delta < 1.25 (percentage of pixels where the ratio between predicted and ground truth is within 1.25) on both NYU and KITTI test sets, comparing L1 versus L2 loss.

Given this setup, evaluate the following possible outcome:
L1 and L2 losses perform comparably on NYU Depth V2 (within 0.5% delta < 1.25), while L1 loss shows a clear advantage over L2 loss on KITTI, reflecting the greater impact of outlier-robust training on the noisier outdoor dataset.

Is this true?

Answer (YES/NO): NO